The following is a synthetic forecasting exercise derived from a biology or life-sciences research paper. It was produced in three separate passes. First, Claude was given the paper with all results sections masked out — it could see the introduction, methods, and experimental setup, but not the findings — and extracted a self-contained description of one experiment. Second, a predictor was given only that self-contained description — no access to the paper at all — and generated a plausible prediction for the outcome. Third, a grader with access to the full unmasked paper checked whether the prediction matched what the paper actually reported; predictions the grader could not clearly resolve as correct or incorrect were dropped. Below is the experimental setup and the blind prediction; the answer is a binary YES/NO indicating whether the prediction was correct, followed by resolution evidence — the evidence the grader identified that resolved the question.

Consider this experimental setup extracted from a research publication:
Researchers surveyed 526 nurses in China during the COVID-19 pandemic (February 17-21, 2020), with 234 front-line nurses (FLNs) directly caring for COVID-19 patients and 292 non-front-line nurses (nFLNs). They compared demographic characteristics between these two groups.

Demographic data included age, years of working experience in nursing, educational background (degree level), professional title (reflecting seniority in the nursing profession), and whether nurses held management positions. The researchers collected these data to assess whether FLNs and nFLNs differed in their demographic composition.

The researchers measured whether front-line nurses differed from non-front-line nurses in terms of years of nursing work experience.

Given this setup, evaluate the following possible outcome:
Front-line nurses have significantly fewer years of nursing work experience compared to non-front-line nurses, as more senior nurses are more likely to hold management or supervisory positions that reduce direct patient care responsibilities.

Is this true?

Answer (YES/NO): NO